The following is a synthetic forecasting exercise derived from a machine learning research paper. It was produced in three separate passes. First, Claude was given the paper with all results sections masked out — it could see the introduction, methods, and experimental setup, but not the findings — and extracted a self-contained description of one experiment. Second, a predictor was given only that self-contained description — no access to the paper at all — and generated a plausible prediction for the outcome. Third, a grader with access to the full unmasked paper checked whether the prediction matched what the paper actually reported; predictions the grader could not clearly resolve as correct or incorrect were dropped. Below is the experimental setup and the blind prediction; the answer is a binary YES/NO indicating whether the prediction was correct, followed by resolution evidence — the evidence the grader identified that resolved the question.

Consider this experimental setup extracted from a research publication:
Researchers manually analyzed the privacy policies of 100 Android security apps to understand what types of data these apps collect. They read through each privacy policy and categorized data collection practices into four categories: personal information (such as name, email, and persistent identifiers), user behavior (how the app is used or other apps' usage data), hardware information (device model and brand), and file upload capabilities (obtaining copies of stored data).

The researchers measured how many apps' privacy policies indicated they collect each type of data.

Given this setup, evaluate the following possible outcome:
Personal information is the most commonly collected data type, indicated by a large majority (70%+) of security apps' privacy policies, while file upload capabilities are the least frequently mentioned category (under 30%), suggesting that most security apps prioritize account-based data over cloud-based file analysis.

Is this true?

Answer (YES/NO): NO